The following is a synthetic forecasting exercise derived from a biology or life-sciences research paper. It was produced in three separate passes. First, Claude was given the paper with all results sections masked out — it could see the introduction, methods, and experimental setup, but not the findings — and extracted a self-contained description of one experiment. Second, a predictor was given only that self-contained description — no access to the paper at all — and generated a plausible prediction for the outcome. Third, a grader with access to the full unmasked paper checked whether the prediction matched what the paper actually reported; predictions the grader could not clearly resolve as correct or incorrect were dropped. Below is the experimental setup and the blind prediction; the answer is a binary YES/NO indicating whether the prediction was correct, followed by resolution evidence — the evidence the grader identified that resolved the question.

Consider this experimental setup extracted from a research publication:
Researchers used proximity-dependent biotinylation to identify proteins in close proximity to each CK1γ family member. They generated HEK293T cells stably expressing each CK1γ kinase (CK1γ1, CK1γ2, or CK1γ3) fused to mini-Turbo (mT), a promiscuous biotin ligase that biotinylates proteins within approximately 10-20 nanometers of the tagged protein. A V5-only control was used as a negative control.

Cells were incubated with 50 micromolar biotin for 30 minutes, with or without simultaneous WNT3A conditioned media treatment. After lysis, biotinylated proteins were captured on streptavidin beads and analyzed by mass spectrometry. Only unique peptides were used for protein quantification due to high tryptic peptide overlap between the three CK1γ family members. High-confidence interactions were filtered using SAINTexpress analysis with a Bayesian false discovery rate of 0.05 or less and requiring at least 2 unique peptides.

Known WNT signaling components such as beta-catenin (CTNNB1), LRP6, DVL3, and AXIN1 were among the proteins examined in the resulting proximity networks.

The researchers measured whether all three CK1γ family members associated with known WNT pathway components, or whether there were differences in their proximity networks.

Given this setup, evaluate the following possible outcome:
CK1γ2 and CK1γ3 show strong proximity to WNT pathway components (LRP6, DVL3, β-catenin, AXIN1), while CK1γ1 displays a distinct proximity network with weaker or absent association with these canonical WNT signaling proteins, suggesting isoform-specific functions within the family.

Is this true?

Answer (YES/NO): NO